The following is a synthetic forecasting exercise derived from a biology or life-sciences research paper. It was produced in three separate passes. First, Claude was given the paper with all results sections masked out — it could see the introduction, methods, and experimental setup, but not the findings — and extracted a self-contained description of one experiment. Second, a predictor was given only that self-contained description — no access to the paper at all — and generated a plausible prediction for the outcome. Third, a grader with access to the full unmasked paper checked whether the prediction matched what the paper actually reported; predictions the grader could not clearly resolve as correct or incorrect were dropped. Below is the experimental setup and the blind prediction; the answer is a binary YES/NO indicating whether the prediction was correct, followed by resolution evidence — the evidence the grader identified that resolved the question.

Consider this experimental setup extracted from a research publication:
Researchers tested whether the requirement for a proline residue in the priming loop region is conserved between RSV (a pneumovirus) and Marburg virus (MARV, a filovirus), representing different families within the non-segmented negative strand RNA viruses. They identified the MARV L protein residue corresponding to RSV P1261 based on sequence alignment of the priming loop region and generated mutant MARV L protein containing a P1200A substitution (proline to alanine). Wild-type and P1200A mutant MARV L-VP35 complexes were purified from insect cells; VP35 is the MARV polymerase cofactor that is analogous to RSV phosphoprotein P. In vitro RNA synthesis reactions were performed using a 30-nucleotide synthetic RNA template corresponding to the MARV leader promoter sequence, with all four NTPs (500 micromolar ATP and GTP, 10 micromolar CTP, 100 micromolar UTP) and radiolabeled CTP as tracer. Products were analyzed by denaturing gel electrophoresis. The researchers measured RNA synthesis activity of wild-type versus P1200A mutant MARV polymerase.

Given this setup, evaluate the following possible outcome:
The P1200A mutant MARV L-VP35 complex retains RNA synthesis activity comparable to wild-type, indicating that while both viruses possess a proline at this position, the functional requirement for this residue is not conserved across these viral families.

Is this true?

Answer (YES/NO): YES